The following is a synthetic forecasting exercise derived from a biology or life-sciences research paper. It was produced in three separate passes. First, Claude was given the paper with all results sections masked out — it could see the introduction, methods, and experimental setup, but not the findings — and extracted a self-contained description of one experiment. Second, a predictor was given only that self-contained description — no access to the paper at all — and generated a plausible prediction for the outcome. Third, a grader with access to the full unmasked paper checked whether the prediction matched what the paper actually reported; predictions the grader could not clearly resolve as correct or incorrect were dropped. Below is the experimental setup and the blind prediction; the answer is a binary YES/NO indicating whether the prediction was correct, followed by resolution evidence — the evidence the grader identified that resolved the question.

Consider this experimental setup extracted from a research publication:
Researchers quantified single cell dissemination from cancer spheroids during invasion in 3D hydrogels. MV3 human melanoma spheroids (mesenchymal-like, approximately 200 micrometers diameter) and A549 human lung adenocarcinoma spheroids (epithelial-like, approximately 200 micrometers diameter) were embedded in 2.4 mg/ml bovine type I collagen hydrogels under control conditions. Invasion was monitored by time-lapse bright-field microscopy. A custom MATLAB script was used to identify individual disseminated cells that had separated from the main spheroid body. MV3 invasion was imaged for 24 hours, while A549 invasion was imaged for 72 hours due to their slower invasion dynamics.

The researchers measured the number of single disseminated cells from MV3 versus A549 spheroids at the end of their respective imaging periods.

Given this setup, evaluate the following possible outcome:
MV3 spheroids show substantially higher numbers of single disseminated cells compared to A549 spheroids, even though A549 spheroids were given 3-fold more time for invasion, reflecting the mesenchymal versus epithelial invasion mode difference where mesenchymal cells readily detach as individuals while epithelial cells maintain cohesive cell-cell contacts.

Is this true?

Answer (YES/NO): YES